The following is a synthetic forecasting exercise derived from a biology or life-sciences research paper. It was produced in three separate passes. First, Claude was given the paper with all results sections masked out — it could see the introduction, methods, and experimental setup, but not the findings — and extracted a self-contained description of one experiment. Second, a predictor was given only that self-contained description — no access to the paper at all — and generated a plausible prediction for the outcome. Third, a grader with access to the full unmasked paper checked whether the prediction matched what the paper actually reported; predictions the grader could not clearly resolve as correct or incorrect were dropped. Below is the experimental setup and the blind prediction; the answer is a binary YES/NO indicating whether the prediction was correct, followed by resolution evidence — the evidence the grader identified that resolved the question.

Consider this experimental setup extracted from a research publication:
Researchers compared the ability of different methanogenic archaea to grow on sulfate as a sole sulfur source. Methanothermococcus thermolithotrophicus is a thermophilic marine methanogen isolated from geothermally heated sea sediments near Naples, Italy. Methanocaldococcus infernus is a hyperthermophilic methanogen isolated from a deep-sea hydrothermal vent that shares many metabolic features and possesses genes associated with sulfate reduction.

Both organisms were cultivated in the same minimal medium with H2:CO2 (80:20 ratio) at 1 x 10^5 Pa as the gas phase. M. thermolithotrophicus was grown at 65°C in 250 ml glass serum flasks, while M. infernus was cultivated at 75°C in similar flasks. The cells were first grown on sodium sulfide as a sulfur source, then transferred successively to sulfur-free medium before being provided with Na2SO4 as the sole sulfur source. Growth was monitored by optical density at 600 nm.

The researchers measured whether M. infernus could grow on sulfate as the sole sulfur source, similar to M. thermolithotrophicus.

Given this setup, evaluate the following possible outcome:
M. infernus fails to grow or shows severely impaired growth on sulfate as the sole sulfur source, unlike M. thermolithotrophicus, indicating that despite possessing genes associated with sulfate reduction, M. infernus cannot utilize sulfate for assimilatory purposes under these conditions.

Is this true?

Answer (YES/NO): YES